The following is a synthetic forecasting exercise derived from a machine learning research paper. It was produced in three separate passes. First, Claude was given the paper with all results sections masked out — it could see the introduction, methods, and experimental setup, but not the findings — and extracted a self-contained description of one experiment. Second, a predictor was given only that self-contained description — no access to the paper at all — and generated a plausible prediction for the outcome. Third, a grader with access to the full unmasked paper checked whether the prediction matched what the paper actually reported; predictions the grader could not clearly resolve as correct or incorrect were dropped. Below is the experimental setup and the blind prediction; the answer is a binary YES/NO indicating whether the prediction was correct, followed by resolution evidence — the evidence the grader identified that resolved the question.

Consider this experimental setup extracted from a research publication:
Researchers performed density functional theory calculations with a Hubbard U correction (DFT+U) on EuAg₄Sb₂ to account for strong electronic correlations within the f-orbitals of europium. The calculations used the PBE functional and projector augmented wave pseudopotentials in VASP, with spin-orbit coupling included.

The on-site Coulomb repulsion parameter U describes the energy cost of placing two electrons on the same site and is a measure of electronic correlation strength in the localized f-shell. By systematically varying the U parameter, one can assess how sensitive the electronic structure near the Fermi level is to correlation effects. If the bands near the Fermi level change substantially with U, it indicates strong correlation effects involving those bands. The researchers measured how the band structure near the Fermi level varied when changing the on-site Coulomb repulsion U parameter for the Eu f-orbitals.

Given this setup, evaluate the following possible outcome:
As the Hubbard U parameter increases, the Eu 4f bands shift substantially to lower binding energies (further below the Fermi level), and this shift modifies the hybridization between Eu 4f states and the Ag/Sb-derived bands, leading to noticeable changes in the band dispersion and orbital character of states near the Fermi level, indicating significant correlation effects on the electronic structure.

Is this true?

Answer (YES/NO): NO